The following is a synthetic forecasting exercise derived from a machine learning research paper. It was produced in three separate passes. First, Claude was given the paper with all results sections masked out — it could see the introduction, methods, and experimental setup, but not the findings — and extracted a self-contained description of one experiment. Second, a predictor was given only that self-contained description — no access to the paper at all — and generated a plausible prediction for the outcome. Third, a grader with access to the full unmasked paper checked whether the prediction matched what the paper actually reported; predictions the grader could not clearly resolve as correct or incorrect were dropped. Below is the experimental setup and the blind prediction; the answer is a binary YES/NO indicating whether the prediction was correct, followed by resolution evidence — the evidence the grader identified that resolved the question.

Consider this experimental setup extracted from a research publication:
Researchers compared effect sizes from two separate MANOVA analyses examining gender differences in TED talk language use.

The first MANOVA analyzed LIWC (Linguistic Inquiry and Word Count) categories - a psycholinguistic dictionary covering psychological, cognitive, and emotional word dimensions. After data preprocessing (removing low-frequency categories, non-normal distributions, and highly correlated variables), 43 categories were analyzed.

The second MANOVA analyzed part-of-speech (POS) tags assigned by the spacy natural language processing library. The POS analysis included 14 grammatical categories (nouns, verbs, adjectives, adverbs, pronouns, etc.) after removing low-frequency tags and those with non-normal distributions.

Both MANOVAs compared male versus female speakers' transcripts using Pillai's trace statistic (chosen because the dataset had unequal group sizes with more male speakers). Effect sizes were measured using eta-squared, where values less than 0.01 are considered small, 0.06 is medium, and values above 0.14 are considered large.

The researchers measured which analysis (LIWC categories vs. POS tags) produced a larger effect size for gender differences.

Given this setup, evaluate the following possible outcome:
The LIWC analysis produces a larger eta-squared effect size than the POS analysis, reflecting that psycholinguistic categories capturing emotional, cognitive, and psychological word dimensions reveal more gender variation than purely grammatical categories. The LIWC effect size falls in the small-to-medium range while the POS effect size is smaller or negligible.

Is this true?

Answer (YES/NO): NO